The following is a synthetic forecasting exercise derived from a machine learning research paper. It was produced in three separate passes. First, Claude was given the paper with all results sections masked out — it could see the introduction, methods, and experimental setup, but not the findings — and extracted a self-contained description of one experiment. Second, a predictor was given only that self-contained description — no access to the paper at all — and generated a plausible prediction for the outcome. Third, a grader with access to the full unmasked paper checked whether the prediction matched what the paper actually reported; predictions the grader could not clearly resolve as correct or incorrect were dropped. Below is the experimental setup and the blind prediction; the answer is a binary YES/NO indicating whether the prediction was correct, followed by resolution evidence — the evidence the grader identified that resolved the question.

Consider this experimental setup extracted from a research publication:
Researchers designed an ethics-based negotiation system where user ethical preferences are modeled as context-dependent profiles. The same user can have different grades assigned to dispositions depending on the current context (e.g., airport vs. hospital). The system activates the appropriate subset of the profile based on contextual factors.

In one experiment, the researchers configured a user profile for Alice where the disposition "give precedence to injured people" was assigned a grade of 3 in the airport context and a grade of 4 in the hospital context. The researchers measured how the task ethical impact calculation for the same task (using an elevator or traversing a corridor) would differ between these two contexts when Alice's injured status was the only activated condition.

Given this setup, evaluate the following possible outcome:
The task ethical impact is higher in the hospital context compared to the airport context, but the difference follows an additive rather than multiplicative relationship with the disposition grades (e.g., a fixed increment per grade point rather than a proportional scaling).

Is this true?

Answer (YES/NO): NO